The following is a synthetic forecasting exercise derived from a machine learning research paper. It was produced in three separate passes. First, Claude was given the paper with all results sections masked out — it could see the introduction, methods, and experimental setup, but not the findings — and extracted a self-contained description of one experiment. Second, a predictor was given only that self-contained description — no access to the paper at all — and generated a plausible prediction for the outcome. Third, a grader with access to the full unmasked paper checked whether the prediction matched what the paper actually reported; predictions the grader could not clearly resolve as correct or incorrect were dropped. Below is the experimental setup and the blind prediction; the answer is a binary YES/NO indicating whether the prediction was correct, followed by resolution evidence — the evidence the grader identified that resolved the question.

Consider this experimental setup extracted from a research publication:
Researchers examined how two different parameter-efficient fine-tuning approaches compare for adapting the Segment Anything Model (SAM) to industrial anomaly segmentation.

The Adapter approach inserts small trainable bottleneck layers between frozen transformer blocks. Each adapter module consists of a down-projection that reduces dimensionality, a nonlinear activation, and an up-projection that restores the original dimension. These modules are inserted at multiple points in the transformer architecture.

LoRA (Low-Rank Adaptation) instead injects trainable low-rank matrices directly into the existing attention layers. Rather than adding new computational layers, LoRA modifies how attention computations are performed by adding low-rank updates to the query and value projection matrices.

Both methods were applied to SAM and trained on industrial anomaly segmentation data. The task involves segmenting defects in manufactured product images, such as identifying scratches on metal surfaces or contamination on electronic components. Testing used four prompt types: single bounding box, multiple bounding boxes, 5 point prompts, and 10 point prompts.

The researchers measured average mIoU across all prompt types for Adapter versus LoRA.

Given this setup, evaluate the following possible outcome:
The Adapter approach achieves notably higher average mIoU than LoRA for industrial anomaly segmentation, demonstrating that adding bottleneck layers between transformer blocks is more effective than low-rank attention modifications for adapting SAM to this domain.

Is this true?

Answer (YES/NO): NO